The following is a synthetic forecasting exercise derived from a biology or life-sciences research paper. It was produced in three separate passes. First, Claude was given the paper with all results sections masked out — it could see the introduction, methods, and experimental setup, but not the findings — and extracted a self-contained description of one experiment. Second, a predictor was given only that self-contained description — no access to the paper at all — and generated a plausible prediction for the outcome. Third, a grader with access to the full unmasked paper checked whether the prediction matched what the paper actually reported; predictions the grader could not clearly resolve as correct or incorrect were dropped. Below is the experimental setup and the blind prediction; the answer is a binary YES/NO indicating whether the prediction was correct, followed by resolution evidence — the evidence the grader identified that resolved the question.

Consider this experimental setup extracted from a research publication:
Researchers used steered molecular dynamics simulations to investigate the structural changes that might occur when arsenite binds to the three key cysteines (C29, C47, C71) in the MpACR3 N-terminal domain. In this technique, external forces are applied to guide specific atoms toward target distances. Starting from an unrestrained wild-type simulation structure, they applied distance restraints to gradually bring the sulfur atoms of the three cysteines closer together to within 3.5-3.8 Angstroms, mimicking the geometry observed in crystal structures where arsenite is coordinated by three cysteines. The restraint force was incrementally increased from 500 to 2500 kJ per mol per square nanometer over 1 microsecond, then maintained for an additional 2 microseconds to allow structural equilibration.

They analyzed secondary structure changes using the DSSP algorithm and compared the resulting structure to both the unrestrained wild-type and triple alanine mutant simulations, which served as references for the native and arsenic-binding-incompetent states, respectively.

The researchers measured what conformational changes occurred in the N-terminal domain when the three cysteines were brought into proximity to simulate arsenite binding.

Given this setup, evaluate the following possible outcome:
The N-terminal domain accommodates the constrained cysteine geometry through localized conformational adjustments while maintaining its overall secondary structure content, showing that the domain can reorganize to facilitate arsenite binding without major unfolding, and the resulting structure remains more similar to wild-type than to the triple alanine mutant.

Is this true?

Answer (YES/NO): NO